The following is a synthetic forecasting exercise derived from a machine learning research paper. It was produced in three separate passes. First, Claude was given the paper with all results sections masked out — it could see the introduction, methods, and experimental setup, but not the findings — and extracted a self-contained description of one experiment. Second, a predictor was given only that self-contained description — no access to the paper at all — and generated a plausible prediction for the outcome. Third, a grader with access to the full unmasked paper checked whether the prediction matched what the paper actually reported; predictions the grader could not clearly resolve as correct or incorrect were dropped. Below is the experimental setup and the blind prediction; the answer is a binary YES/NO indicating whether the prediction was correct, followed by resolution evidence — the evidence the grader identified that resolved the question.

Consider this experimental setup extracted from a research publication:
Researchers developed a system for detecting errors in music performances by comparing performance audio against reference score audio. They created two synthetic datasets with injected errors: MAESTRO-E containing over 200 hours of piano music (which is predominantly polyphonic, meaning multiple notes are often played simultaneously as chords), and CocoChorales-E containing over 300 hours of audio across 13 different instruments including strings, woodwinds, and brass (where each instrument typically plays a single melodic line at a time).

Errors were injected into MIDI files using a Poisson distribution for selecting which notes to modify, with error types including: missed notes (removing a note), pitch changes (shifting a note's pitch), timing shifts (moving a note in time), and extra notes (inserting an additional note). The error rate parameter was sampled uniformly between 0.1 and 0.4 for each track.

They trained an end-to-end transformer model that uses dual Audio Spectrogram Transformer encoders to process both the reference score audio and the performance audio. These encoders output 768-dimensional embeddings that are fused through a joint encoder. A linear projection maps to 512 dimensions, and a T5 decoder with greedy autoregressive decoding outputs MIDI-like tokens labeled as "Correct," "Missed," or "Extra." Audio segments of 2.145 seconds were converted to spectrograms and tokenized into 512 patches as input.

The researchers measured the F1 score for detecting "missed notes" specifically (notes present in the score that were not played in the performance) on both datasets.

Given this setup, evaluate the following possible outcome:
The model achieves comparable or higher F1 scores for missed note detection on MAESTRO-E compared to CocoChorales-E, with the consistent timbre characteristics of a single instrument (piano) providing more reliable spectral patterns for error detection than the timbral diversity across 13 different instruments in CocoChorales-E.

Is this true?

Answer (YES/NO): NO